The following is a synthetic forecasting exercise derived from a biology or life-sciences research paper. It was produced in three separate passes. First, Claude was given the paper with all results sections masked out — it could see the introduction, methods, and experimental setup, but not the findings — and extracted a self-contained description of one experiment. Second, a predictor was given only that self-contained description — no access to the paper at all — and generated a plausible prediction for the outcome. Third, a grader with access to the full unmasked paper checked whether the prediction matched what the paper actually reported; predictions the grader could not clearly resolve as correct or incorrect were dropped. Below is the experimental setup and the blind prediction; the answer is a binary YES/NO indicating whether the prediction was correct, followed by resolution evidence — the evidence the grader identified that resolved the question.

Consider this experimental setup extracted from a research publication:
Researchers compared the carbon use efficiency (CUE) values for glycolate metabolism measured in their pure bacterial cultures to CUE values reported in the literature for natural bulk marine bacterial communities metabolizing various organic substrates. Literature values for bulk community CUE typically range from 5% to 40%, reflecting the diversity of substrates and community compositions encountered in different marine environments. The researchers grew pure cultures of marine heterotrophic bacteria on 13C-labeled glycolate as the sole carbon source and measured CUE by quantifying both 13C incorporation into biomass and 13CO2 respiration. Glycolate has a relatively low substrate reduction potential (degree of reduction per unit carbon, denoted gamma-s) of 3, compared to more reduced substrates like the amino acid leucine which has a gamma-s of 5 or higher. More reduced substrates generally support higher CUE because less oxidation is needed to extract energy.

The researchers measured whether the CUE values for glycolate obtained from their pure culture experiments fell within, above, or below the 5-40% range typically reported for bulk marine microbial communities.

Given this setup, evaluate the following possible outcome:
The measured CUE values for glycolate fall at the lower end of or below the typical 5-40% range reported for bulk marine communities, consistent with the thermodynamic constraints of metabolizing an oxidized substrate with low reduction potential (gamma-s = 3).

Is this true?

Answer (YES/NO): YES